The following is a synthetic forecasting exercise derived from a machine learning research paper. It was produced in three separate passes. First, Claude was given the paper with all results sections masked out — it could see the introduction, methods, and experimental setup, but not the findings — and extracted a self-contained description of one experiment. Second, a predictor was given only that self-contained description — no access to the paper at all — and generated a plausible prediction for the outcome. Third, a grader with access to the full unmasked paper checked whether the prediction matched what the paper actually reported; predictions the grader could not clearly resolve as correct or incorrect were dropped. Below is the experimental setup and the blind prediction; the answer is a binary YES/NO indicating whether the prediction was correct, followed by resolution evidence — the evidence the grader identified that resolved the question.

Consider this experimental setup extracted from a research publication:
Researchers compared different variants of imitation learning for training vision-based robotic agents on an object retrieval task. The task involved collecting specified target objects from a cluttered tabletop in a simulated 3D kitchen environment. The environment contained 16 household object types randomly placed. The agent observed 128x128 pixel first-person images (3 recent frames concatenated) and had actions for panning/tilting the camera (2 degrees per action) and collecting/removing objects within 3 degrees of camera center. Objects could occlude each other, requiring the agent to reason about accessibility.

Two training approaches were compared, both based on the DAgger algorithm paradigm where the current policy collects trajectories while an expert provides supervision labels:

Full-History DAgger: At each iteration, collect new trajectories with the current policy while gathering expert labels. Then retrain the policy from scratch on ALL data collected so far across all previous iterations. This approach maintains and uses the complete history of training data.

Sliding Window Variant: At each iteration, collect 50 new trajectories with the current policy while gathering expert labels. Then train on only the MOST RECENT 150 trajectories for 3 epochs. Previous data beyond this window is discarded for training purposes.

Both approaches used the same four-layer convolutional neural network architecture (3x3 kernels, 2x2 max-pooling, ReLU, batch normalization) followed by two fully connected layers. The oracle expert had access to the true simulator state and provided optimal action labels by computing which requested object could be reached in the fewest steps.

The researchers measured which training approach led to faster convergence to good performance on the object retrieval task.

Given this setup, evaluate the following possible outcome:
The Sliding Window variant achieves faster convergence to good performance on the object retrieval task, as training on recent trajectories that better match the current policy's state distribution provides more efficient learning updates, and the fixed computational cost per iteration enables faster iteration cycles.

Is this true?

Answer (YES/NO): YES